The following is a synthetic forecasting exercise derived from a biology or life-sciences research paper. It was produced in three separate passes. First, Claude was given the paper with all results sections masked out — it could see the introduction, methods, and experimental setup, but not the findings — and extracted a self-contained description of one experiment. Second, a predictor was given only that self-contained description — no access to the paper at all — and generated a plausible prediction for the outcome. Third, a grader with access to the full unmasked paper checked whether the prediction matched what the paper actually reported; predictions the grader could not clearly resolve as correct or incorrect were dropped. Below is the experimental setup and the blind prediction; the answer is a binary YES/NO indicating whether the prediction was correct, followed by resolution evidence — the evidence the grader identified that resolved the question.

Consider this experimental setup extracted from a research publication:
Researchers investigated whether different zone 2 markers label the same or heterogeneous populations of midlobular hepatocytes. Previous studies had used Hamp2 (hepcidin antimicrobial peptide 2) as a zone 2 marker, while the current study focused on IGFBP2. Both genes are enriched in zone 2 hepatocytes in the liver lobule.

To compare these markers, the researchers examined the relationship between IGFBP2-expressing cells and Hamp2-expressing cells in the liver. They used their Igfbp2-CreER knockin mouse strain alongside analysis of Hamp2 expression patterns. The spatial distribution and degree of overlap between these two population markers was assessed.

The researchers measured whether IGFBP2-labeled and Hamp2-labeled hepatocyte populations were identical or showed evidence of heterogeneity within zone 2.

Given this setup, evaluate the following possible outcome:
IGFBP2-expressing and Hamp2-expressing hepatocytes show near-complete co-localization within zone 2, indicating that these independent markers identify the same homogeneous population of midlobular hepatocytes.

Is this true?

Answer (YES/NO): NO